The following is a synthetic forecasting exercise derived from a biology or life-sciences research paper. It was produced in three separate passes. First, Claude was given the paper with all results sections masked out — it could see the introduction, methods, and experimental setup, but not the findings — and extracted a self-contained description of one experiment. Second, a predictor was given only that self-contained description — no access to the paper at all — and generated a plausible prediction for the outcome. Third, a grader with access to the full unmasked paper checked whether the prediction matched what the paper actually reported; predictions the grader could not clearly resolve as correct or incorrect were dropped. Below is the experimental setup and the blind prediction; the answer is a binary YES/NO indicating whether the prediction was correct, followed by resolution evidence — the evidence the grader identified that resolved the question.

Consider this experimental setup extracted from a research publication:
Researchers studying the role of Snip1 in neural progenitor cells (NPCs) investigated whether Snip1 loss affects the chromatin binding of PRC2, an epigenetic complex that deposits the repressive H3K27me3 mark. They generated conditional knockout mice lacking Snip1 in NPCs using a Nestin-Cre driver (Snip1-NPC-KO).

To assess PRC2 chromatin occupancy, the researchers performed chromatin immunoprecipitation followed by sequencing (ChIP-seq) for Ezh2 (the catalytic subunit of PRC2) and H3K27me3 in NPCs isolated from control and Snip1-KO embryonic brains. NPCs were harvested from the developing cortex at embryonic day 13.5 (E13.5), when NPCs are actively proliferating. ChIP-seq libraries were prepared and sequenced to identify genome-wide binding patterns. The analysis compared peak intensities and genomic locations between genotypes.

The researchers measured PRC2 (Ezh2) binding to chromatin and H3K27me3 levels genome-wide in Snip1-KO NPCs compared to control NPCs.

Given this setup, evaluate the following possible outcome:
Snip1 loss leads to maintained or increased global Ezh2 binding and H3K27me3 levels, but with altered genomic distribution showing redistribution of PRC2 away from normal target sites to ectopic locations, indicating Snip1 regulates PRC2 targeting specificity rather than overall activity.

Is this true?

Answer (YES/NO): NO